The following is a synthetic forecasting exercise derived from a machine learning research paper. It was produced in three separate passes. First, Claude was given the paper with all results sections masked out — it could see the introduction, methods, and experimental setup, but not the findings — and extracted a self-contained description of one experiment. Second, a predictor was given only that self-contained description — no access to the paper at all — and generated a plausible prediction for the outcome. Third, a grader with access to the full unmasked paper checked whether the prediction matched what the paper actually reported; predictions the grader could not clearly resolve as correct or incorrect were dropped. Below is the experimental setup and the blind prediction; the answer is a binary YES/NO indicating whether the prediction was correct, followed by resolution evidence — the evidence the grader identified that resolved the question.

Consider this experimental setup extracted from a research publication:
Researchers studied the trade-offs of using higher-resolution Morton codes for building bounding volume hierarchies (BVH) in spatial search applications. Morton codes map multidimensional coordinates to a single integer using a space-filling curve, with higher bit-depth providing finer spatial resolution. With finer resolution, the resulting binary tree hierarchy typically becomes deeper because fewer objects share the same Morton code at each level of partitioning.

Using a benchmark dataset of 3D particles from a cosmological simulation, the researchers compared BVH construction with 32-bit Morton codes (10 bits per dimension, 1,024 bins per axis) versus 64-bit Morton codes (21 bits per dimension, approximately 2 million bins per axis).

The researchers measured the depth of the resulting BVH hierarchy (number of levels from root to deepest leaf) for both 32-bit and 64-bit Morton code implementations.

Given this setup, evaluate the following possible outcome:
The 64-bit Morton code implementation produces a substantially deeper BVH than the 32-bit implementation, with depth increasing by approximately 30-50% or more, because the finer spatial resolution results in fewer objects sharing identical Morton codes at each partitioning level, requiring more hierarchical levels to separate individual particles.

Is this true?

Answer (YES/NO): NO